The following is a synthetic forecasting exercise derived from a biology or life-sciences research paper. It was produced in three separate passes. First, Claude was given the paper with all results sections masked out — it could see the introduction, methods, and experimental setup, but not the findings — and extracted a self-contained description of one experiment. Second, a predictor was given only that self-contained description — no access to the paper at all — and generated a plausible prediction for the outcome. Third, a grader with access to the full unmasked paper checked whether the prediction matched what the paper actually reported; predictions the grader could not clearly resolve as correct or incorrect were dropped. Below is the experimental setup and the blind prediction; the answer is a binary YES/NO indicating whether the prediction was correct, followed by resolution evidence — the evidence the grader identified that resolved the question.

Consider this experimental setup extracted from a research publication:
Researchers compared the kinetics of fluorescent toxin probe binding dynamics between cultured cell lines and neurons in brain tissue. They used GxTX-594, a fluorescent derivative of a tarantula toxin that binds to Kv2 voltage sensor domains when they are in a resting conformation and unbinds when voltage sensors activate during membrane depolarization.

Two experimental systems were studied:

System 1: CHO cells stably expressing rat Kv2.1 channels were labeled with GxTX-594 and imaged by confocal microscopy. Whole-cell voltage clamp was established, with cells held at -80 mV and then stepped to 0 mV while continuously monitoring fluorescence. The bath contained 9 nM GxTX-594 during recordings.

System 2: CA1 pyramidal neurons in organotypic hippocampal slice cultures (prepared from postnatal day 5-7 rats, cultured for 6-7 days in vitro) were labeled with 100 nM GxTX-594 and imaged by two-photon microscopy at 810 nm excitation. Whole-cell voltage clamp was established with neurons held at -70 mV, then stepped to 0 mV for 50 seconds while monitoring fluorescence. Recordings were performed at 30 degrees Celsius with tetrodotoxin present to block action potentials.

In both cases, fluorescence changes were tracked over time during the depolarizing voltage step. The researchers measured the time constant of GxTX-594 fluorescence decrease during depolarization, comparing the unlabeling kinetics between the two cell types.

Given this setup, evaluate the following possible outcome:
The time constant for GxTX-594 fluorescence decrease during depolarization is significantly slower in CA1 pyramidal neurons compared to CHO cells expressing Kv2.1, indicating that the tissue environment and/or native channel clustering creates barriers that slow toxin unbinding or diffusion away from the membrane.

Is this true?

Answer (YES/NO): NO